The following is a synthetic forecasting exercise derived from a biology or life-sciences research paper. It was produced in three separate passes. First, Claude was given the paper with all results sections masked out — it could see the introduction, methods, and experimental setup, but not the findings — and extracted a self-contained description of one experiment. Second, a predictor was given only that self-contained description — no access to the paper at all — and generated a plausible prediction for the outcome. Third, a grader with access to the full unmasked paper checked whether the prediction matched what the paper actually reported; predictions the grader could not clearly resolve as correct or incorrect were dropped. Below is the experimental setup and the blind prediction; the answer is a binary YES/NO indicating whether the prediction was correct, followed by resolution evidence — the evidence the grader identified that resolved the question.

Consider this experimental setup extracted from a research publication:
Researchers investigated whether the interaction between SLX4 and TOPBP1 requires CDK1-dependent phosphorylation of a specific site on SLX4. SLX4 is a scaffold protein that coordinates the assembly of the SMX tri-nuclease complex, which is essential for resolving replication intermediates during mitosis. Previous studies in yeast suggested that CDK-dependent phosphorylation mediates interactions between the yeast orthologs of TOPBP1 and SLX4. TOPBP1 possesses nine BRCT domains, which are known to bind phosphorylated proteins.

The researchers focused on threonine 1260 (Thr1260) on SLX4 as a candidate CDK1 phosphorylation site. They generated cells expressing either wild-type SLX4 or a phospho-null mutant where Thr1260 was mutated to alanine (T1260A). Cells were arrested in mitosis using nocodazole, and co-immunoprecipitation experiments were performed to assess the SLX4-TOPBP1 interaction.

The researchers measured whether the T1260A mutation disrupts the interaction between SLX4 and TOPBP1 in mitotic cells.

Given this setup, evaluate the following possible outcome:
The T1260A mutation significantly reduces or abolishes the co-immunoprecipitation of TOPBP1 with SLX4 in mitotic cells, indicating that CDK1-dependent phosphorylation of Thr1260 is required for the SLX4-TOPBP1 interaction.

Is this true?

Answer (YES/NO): YES